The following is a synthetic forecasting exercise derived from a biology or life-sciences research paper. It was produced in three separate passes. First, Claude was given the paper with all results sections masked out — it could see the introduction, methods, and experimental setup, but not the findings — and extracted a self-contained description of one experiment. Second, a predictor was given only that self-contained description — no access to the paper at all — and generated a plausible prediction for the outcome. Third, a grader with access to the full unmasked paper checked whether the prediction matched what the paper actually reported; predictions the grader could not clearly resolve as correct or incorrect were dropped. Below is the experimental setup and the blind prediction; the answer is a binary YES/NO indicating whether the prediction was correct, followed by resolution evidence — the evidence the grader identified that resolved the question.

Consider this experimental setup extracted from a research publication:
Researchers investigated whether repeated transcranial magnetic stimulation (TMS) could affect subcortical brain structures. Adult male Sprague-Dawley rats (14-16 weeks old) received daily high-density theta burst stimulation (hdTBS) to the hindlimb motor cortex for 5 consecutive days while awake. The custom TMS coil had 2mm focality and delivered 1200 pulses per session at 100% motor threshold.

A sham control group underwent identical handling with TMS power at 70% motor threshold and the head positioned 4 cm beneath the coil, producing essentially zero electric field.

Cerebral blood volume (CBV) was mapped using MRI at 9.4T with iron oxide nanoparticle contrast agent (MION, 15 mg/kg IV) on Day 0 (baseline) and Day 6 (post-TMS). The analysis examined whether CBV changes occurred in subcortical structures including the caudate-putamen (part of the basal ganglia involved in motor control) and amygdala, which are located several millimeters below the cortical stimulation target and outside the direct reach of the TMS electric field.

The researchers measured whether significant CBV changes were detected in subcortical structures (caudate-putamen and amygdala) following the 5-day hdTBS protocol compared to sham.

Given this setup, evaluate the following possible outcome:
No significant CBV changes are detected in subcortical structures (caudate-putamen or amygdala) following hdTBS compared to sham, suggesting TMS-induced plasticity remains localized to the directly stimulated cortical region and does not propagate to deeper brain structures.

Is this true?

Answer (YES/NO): NO